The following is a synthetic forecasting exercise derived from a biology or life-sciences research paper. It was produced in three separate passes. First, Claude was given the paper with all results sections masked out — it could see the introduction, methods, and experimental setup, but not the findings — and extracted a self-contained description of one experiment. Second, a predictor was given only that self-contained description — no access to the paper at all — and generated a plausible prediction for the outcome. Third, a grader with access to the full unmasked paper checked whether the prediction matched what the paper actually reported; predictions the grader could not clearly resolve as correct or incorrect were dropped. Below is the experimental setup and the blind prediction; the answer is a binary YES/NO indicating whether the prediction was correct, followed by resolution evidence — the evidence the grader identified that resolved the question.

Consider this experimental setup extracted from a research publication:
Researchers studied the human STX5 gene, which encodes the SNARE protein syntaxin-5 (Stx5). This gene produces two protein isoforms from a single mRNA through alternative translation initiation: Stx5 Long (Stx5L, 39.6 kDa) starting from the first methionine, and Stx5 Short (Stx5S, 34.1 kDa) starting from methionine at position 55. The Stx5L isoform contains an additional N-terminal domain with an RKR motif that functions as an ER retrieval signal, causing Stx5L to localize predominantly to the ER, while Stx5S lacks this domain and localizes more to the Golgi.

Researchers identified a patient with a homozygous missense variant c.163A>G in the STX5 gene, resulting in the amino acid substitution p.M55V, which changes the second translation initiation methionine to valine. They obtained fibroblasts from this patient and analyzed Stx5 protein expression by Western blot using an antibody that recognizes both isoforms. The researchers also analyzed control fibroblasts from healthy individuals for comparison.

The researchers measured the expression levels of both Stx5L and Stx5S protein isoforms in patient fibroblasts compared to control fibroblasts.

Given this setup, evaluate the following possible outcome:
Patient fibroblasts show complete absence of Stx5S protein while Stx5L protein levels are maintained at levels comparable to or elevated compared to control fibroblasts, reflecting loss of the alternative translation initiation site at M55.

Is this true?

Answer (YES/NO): YES